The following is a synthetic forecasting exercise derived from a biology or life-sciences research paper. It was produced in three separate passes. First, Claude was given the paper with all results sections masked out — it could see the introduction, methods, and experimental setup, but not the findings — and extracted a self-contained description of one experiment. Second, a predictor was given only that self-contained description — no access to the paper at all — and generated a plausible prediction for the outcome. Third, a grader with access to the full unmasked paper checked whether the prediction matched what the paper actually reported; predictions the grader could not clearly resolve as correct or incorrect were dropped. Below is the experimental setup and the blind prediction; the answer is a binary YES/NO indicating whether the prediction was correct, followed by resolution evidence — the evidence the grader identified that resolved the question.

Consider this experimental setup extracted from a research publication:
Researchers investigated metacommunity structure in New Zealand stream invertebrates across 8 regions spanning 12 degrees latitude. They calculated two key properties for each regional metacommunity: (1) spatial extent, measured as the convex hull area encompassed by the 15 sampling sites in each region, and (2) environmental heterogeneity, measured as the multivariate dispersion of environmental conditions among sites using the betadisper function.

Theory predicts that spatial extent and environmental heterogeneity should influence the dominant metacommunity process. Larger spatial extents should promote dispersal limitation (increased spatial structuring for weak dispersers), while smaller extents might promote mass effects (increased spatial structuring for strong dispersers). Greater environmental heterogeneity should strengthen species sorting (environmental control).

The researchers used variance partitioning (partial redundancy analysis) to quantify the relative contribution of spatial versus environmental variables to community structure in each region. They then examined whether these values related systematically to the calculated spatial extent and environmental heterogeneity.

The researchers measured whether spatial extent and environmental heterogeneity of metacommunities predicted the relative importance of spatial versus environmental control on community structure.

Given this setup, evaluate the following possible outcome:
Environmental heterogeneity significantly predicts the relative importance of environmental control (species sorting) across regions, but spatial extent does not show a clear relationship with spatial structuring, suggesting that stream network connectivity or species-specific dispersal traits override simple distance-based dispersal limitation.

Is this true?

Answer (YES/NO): NO